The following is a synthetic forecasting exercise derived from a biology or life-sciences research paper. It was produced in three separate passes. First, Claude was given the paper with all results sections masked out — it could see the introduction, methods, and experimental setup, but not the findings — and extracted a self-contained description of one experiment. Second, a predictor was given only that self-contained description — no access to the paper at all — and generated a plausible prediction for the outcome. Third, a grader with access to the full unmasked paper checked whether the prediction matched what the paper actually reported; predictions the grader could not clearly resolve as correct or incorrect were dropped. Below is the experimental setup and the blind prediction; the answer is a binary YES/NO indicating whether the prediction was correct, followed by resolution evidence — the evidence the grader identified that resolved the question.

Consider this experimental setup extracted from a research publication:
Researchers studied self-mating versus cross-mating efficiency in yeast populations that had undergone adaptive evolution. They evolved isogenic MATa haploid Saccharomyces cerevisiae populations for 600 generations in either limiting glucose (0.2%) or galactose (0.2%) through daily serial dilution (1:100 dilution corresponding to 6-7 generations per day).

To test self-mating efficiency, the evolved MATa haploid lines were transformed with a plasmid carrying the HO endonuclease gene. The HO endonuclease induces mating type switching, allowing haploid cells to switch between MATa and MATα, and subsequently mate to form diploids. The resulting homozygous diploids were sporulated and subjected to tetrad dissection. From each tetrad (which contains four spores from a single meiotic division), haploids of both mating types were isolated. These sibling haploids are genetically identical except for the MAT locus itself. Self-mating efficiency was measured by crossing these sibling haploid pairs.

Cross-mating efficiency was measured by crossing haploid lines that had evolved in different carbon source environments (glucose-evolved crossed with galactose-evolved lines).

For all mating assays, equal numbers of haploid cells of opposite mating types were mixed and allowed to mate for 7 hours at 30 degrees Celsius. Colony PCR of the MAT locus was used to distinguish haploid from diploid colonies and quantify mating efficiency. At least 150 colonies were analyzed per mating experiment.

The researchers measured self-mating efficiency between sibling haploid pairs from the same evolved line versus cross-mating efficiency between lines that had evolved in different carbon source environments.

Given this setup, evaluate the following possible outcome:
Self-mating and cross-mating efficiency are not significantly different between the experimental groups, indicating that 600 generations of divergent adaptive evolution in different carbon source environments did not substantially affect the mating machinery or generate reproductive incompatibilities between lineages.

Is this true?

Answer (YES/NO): NO